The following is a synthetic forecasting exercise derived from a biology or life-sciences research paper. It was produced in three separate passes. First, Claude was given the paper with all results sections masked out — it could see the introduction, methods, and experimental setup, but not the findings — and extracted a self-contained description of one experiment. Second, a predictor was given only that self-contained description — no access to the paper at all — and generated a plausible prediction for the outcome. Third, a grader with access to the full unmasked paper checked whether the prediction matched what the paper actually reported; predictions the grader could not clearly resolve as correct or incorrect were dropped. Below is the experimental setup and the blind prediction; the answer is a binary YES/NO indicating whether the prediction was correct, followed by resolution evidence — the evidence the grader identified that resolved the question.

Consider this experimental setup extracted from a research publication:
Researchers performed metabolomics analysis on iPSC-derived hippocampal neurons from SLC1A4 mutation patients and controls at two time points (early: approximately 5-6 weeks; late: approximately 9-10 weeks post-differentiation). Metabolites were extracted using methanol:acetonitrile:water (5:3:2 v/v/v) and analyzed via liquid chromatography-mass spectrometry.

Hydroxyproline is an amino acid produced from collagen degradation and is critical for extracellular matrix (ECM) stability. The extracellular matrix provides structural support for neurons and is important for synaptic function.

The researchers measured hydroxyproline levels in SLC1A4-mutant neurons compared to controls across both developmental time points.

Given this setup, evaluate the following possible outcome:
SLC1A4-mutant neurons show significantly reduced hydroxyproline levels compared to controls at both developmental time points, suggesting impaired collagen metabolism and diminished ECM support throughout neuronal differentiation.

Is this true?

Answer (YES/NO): NO